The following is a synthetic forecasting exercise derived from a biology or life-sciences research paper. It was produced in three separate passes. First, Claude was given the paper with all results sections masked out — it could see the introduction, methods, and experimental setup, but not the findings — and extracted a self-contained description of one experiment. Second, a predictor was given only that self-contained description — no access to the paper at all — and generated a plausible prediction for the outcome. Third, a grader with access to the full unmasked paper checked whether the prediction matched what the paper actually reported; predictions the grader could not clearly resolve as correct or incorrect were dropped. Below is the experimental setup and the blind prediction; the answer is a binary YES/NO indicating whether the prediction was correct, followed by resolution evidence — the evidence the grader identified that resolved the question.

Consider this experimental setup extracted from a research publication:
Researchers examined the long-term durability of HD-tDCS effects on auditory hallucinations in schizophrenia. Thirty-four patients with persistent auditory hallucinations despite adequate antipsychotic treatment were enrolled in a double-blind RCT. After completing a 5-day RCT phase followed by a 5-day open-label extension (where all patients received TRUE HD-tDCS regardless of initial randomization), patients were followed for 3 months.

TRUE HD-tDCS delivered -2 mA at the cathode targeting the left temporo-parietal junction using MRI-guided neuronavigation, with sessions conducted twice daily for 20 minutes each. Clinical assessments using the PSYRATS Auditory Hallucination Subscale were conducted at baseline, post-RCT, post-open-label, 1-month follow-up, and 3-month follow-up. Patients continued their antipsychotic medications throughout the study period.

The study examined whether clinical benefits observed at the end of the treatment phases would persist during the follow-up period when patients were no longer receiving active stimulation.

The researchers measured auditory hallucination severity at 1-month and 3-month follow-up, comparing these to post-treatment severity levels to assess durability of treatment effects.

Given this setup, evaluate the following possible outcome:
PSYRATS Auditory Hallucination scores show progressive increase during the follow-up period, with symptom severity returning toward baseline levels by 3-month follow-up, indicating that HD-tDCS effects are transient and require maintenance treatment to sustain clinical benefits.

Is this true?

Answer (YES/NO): NO